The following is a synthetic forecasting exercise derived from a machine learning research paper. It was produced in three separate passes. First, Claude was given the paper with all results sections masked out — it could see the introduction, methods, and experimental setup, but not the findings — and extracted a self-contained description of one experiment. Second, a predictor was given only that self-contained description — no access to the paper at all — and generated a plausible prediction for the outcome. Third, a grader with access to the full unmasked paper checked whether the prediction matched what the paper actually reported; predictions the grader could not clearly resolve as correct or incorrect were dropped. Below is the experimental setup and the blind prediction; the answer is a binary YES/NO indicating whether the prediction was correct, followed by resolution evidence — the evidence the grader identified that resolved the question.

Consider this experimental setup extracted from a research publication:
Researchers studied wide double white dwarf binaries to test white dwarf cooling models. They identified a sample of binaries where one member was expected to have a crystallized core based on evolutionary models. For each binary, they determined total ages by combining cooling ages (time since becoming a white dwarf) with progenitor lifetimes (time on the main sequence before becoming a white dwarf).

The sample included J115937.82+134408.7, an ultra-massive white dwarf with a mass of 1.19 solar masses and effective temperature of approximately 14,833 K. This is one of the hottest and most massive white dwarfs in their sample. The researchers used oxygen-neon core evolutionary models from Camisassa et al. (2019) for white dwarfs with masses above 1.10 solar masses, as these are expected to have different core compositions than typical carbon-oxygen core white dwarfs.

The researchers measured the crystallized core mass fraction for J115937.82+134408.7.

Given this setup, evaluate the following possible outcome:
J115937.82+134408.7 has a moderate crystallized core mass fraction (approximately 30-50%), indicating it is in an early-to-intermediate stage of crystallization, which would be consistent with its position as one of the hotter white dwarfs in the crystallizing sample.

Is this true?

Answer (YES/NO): NO